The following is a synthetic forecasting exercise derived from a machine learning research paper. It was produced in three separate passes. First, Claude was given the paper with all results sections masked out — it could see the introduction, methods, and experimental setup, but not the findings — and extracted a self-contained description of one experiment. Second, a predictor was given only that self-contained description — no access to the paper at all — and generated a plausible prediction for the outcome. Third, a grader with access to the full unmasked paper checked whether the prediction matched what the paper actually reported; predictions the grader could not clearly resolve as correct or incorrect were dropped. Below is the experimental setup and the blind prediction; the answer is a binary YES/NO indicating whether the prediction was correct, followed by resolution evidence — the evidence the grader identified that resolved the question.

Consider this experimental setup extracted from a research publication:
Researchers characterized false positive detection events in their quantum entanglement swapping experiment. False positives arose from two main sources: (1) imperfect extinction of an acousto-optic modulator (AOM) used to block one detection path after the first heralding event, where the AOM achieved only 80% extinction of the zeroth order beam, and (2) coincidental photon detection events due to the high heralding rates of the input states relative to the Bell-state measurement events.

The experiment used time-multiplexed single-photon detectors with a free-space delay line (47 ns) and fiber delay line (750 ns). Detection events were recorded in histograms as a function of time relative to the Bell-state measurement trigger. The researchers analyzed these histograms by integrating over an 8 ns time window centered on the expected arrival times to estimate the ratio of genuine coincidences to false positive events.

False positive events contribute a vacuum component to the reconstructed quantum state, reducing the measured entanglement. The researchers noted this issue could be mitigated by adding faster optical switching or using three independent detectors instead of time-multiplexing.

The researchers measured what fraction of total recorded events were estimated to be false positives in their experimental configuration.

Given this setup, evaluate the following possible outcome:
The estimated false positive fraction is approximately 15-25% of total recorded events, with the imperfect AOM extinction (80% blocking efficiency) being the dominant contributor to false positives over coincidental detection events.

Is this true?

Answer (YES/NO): NO